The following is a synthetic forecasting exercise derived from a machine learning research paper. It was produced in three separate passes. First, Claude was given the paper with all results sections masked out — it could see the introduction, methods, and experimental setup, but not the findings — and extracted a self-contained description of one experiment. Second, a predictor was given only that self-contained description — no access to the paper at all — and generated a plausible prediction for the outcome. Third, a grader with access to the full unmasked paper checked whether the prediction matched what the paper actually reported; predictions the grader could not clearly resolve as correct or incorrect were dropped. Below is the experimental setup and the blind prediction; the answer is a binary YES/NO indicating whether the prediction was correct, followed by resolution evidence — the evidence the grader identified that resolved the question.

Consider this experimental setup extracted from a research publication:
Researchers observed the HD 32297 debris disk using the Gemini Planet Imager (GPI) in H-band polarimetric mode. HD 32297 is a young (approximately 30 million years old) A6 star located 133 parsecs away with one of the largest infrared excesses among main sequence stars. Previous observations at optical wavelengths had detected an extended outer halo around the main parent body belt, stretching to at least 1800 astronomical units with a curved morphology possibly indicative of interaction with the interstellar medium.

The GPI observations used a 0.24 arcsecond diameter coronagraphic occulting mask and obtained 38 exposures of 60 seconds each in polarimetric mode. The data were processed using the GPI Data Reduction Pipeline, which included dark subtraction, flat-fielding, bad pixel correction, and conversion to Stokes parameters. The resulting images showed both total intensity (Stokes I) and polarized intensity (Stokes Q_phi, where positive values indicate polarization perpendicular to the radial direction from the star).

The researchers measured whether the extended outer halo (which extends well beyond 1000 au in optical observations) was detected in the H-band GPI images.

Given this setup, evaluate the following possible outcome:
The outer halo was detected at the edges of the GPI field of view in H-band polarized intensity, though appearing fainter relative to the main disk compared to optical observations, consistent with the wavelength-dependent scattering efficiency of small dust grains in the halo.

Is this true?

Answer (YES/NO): NO